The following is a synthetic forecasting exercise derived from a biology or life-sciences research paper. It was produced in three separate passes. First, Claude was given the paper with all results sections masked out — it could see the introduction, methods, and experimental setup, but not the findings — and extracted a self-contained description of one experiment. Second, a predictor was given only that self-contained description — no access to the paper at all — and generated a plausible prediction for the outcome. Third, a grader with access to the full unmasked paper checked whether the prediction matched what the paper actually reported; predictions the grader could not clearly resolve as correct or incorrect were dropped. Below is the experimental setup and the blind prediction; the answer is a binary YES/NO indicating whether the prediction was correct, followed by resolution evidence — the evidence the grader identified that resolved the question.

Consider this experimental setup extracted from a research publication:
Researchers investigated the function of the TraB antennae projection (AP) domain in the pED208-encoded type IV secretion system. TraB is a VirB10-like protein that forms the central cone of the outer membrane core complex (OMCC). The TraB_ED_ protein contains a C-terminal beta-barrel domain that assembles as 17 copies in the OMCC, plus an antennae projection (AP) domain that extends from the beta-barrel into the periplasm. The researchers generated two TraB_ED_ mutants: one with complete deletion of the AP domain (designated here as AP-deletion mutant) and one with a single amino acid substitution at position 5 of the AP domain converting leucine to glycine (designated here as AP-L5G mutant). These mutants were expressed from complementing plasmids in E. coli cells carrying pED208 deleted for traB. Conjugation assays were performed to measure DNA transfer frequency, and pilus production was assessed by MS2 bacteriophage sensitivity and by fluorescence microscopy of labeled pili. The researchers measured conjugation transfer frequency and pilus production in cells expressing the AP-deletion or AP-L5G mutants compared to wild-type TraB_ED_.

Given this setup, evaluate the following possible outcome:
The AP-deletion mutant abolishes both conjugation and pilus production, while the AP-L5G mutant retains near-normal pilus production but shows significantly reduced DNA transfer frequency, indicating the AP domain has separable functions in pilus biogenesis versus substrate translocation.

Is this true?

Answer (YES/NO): NO